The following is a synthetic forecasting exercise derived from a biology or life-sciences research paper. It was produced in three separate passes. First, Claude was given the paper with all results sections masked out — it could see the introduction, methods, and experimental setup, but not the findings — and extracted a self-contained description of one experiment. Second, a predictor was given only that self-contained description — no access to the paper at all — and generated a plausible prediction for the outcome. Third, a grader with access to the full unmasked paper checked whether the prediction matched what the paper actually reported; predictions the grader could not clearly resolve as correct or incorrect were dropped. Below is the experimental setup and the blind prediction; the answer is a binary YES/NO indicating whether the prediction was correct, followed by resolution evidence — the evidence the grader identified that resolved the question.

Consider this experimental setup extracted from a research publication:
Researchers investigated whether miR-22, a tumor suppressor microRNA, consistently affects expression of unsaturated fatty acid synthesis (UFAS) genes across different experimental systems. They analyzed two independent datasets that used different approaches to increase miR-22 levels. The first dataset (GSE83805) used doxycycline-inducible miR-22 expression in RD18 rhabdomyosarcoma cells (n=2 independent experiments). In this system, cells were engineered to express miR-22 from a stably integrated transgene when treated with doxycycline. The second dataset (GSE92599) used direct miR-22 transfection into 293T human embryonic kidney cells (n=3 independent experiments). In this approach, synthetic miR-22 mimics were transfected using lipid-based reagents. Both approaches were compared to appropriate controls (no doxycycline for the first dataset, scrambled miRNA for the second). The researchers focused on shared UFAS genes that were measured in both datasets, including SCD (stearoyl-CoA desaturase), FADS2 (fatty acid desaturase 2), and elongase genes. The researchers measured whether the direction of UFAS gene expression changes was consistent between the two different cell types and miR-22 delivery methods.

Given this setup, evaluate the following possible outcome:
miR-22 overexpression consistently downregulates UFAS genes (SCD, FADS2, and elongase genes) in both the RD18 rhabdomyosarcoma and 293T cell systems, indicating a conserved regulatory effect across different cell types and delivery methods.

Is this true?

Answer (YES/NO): NO